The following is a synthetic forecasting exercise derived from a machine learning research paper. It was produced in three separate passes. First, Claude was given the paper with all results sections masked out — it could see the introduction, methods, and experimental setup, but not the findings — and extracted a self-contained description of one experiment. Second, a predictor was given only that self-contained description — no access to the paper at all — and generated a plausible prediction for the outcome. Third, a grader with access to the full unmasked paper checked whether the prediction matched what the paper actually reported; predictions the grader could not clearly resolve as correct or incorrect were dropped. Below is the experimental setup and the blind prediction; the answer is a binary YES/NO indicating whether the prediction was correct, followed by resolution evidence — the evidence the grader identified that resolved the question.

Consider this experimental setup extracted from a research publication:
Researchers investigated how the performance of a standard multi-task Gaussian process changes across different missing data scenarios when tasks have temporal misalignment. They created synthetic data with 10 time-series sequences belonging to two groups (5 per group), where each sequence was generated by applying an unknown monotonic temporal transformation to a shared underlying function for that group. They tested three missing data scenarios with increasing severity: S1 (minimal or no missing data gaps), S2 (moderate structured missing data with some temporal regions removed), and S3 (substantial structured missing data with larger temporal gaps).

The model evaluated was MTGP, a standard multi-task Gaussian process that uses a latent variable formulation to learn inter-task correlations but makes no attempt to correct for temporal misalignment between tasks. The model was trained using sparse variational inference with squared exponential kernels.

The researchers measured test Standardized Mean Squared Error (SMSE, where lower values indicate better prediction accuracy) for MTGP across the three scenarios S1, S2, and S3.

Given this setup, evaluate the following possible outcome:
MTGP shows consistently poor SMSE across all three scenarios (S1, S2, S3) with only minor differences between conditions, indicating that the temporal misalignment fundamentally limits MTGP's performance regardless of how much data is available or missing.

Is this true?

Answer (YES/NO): NO